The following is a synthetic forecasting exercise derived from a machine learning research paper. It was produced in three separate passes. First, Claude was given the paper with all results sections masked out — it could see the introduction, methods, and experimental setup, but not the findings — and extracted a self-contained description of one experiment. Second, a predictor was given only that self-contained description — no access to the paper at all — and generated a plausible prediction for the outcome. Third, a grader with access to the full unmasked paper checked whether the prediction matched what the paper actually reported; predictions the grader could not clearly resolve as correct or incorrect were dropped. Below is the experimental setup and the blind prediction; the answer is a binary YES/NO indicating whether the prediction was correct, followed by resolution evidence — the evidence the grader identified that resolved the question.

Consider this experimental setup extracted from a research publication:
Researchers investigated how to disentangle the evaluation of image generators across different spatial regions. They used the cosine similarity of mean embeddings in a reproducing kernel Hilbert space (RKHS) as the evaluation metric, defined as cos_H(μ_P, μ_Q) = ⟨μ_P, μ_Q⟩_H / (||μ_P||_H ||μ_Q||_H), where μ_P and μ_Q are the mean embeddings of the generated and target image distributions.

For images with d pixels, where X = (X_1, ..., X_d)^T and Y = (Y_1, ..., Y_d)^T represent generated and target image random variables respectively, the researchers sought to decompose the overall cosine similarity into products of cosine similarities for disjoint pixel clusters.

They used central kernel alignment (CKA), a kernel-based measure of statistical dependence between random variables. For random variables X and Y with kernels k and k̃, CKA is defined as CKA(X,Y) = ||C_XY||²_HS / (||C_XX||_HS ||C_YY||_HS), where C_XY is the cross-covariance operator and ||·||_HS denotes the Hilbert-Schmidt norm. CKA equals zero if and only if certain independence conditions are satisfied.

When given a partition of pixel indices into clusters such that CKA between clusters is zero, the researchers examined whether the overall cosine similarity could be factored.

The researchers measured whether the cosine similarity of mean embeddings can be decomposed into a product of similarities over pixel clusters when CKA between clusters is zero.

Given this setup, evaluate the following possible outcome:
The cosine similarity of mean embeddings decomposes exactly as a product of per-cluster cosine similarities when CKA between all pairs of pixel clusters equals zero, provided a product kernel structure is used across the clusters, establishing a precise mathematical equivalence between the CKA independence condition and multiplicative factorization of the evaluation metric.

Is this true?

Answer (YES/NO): NO